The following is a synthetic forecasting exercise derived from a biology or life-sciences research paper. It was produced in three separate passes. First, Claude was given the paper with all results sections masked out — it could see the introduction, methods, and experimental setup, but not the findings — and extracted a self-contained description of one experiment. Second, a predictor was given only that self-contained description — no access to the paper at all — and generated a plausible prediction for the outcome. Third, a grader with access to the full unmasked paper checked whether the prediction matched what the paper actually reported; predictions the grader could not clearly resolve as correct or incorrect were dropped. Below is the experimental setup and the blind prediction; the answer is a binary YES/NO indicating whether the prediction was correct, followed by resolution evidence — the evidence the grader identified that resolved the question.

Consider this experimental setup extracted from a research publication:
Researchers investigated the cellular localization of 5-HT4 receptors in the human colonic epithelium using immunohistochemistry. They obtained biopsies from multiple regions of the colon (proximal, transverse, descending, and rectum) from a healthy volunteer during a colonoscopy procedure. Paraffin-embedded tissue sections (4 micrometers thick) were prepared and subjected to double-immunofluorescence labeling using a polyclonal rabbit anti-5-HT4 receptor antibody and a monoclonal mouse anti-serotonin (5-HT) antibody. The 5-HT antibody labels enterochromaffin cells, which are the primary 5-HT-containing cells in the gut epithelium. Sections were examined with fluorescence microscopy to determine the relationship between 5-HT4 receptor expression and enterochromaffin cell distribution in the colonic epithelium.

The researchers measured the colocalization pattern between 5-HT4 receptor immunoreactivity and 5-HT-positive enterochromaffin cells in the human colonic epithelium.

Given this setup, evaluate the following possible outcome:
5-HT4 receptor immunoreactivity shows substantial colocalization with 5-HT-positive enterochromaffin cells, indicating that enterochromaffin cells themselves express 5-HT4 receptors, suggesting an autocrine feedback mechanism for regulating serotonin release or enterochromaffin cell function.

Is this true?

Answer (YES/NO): YES